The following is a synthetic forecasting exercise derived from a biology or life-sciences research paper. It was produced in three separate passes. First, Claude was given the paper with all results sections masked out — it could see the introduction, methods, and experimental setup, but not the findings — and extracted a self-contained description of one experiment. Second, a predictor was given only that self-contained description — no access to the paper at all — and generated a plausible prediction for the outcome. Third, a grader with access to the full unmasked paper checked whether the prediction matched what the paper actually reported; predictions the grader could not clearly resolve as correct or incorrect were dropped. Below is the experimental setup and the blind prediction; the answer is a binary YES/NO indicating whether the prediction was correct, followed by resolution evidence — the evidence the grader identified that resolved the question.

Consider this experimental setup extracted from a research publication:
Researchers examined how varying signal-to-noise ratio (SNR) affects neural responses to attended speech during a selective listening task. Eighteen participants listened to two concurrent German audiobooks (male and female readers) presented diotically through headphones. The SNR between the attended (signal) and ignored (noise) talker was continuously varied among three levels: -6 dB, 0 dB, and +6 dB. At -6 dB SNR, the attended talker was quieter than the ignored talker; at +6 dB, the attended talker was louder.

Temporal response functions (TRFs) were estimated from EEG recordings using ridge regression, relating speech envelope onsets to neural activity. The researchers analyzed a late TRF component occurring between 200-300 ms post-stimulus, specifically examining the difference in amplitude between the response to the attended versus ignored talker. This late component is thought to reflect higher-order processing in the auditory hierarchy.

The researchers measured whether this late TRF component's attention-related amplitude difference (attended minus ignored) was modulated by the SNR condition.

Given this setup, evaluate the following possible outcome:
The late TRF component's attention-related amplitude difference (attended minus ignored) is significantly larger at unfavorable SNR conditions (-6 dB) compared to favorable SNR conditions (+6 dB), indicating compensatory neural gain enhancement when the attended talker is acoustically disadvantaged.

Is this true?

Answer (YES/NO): NO